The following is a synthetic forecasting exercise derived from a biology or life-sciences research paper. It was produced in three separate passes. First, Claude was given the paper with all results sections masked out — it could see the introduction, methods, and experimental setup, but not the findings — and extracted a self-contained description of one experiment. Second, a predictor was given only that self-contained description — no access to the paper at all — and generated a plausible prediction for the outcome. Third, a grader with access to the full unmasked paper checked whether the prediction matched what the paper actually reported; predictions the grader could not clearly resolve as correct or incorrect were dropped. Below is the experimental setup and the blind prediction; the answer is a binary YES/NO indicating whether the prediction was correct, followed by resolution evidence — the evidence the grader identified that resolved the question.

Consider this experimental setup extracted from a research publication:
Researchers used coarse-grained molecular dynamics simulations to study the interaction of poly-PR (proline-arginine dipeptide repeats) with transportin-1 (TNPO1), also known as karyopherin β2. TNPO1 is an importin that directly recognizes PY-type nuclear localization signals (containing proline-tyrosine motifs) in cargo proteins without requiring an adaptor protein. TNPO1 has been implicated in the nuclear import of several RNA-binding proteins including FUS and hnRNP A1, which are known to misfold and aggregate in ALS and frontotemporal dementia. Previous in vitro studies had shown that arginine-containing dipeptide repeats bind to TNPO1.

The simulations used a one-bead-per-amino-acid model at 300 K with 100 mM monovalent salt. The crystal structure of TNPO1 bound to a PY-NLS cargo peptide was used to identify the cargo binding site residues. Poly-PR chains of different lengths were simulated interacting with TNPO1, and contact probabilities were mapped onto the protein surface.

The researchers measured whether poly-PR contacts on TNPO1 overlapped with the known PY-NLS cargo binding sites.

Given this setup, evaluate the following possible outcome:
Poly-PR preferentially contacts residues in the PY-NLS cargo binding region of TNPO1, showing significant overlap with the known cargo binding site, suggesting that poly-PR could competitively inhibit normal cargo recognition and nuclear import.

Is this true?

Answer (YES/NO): YES